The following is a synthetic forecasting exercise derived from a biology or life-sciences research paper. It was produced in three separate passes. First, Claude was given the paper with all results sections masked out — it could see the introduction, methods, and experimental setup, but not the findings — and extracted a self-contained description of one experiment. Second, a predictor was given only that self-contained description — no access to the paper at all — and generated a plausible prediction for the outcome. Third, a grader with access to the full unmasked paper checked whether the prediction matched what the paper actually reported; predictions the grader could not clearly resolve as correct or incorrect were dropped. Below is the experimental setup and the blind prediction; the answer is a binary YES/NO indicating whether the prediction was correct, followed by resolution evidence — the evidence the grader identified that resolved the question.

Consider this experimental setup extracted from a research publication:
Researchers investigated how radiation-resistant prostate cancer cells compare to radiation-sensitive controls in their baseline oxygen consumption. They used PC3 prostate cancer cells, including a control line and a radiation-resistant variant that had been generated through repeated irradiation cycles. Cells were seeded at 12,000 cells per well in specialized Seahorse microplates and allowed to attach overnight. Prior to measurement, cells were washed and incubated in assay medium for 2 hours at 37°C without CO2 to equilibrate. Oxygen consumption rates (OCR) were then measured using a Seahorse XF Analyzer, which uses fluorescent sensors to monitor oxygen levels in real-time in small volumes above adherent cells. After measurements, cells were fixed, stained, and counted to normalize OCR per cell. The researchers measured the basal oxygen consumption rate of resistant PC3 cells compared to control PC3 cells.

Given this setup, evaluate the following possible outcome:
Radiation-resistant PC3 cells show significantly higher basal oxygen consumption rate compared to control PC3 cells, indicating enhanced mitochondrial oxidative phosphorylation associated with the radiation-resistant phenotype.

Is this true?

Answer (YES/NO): NO